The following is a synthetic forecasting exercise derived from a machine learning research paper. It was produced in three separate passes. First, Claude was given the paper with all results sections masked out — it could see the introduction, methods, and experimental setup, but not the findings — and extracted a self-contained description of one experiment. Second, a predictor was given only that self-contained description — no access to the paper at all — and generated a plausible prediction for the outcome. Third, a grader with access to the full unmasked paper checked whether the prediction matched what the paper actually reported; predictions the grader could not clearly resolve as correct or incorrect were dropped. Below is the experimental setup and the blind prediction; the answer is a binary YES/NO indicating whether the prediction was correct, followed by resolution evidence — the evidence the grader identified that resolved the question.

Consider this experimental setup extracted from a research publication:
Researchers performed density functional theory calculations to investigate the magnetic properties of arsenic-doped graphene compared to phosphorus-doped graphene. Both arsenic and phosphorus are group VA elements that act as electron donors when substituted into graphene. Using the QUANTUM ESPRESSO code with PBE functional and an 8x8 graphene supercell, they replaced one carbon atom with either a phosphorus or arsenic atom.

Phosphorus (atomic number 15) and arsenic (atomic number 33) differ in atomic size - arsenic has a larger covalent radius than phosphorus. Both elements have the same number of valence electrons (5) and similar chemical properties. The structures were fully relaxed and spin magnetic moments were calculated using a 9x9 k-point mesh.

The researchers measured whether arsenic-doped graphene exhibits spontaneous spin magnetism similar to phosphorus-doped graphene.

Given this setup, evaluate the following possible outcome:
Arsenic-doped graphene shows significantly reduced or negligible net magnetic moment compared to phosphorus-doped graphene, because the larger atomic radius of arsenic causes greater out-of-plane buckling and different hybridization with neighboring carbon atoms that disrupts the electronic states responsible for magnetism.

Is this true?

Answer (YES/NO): NO